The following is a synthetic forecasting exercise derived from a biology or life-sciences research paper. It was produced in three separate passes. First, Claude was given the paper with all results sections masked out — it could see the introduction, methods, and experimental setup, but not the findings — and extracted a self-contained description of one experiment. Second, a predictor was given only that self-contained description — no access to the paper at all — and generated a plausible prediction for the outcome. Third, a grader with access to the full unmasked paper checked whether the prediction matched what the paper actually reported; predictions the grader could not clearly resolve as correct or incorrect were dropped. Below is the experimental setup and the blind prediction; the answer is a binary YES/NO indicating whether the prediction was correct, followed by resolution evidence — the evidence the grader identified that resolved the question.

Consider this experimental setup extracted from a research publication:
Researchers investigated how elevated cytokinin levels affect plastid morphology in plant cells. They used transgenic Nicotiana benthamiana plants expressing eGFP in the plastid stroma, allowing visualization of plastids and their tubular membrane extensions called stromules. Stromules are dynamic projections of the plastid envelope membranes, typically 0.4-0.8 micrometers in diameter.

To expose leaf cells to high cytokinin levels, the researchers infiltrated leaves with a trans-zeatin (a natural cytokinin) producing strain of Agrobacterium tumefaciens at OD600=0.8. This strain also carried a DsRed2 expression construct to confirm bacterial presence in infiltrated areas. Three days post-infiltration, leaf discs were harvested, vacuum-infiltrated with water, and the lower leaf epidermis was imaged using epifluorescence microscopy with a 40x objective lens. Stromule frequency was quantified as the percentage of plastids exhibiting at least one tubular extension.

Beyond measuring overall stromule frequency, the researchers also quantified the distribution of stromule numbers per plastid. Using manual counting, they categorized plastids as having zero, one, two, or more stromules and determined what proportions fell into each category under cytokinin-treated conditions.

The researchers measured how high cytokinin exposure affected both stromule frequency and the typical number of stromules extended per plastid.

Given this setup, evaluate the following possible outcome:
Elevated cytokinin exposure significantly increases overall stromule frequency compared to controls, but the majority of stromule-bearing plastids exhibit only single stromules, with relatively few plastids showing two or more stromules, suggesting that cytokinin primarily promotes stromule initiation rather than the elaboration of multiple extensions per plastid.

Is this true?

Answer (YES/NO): YES